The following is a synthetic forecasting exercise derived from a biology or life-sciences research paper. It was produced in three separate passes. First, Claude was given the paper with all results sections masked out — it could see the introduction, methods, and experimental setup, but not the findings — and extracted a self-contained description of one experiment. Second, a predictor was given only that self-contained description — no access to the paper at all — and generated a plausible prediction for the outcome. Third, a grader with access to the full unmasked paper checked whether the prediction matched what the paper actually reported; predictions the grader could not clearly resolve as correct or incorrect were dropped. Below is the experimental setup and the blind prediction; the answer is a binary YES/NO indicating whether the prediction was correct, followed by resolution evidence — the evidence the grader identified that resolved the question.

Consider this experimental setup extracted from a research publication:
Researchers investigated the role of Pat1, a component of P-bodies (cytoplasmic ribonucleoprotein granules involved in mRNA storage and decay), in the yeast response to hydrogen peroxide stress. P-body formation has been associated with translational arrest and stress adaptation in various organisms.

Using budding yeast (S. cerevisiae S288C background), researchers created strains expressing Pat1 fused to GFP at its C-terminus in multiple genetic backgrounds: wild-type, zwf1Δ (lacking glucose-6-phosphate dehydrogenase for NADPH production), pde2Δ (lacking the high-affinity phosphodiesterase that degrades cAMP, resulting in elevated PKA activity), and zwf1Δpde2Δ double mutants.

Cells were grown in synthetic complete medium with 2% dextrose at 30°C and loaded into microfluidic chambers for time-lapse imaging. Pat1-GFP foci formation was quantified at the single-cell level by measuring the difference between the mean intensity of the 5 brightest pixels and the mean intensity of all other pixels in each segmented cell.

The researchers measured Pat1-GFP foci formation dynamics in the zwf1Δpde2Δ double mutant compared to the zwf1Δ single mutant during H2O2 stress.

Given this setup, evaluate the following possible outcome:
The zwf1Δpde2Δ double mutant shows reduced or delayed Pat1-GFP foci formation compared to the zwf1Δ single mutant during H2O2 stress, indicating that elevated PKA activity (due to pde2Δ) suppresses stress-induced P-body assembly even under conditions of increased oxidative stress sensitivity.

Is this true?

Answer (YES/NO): YES